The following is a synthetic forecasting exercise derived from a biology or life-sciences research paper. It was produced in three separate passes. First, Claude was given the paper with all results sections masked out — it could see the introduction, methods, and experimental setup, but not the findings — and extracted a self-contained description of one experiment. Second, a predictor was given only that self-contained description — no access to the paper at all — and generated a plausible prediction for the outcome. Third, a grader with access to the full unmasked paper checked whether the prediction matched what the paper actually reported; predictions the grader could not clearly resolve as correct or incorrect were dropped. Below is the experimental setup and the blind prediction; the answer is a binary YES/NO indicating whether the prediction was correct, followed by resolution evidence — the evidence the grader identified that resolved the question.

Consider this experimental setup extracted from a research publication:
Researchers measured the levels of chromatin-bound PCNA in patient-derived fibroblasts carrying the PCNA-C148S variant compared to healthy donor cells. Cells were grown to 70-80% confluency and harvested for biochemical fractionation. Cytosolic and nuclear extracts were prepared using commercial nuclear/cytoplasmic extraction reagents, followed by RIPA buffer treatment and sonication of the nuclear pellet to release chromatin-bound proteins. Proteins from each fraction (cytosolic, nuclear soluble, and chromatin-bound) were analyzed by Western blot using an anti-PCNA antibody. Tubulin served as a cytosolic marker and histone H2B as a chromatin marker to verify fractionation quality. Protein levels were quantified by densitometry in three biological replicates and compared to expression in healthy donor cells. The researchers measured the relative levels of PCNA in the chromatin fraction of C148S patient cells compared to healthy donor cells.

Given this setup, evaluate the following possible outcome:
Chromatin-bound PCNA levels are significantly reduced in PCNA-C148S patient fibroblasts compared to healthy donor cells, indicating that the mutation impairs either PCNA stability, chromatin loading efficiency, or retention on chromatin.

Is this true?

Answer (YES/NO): YES